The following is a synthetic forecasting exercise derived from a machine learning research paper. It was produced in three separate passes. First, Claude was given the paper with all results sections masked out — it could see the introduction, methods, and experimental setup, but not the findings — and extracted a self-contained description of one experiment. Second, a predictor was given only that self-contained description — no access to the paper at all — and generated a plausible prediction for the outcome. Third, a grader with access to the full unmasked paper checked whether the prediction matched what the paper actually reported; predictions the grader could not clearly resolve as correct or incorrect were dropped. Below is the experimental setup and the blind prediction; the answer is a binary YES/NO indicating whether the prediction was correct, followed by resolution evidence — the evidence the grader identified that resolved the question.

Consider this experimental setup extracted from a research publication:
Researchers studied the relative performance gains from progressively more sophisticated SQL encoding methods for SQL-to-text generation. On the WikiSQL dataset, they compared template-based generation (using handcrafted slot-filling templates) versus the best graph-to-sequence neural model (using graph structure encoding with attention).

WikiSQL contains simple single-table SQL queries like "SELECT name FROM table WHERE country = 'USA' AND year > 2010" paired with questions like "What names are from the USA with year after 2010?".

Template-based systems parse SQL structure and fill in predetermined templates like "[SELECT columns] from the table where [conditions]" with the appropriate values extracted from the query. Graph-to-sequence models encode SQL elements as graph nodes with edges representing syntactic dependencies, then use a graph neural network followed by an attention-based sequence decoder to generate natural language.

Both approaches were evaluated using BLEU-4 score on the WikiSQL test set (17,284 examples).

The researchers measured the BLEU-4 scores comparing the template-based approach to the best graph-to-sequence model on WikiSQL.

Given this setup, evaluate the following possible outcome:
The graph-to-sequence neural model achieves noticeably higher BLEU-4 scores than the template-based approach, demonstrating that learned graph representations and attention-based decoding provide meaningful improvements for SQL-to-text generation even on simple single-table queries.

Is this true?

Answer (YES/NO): YES